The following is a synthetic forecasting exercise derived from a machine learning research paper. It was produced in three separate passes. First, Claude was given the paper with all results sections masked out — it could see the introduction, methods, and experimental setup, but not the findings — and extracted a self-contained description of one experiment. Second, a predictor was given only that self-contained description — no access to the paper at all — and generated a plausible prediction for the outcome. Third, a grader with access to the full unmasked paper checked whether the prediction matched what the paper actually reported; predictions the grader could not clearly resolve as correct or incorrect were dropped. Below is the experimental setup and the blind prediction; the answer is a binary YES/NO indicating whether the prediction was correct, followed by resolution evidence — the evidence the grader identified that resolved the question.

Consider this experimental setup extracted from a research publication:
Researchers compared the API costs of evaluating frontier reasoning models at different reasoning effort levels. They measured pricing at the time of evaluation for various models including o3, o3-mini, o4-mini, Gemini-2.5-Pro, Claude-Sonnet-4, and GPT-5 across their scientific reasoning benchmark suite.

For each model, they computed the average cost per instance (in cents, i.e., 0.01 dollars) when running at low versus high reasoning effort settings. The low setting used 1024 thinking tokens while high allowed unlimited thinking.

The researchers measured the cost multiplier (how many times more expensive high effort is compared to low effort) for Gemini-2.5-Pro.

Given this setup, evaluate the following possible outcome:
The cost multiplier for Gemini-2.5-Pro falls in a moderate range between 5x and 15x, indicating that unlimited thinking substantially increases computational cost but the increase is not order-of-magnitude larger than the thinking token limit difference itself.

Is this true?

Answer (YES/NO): YES